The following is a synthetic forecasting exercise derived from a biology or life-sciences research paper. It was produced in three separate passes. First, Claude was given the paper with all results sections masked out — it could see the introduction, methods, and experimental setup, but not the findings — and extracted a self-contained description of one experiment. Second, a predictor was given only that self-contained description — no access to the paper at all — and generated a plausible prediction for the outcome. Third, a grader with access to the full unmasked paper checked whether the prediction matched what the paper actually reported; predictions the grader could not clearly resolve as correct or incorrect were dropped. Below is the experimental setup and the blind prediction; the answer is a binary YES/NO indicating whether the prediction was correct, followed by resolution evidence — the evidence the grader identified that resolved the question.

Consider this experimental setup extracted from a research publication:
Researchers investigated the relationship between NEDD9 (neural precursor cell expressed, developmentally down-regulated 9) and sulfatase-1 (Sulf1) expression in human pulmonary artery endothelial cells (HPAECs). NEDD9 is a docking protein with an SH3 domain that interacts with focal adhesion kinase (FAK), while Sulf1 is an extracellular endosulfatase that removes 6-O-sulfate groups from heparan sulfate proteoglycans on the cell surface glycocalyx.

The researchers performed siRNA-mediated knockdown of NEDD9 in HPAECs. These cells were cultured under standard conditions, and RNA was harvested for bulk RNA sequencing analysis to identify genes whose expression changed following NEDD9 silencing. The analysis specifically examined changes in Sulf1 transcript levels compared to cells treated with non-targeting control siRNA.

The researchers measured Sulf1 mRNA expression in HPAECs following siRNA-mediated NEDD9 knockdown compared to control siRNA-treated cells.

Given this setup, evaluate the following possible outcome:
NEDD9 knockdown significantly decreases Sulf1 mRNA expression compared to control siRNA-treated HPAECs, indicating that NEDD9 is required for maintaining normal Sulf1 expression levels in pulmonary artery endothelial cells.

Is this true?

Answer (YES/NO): YES